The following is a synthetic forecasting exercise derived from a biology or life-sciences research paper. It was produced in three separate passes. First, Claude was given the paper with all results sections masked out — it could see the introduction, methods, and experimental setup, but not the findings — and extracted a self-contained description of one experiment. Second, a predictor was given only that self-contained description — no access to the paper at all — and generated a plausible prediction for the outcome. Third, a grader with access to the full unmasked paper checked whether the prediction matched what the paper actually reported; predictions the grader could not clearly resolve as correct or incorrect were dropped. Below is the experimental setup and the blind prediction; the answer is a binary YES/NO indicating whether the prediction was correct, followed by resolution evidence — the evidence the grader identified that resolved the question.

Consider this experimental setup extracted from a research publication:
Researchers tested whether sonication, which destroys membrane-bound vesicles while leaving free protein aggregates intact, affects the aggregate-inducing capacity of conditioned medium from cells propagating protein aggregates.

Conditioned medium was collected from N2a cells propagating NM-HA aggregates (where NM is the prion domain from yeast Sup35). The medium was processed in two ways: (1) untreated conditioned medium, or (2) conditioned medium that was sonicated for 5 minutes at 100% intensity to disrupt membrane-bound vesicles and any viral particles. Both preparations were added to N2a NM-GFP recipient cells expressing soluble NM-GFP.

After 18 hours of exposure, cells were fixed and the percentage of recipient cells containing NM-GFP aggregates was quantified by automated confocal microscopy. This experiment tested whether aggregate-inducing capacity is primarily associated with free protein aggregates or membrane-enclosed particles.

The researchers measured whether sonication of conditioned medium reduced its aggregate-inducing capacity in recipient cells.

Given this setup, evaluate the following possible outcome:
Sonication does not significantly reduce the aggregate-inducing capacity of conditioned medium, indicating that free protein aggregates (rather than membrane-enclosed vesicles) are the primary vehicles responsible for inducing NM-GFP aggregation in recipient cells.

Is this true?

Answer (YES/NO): NO